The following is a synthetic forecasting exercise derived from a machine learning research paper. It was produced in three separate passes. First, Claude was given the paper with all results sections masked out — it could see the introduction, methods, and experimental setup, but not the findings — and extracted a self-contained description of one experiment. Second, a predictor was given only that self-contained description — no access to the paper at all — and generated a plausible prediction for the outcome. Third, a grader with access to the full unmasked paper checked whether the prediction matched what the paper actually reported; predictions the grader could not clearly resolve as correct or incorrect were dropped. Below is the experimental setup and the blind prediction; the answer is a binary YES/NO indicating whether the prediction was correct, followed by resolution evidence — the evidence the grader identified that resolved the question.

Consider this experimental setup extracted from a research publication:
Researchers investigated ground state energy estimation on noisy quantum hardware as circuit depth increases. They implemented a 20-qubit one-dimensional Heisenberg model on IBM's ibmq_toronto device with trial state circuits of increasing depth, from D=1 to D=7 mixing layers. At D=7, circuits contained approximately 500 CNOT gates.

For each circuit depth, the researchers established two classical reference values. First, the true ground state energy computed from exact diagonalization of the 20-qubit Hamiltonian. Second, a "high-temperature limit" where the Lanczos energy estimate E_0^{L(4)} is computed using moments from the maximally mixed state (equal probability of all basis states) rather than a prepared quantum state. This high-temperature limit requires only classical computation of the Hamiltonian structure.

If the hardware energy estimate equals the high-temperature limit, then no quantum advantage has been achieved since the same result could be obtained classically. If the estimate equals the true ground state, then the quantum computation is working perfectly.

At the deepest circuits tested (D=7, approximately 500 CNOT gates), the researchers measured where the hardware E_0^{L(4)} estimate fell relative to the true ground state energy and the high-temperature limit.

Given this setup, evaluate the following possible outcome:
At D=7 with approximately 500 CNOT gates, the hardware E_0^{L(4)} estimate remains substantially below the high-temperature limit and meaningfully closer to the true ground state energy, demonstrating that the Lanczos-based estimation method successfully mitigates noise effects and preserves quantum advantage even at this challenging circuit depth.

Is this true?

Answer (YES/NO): YES